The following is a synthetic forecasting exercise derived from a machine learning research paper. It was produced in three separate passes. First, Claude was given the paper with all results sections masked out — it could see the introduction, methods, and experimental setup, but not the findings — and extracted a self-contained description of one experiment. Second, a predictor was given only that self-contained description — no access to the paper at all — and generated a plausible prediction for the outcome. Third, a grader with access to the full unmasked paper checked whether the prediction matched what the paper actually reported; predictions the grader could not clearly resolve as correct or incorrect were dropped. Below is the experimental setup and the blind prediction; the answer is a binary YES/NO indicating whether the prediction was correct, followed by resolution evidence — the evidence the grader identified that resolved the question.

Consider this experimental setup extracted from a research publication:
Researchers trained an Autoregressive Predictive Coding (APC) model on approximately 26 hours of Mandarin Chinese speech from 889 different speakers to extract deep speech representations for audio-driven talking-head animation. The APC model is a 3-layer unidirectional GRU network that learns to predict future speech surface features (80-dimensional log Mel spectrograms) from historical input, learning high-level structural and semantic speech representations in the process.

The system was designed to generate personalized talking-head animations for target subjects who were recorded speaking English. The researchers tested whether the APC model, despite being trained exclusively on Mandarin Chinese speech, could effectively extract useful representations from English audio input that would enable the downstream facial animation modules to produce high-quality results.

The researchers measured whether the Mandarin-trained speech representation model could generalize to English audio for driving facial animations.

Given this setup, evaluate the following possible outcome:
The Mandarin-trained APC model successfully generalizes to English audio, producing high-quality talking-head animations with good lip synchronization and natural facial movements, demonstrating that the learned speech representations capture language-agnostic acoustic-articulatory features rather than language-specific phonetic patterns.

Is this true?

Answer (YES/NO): YES